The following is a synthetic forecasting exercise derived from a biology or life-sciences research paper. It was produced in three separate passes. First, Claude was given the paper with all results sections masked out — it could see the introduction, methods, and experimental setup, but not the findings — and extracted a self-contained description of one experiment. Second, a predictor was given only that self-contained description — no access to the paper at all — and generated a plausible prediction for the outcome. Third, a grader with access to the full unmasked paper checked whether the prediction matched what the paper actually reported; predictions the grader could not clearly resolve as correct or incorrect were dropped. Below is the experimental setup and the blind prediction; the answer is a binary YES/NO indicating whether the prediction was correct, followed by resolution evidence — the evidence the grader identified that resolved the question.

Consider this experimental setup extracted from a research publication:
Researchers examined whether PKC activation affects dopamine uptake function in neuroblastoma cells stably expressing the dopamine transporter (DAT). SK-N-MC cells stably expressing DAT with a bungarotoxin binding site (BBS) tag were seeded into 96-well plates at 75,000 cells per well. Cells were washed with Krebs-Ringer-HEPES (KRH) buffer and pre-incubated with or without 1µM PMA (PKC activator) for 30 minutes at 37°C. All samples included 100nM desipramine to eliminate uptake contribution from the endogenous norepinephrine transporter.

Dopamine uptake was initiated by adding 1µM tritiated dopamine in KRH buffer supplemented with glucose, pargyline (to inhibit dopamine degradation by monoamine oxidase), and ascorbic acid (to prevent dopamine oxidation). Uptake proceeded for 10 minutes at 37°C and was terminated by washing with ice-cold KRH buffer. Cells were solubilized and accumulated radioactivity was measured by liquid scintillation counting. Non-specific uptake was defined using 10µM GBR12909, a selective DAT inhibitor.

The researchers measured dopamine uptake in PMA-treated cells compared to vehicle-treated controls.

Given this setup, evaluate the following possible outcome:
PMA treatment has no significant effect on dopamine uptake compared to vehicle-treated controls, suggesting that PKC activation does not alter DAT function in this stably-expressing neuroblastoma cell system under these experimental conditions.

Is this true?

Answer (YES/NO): NO